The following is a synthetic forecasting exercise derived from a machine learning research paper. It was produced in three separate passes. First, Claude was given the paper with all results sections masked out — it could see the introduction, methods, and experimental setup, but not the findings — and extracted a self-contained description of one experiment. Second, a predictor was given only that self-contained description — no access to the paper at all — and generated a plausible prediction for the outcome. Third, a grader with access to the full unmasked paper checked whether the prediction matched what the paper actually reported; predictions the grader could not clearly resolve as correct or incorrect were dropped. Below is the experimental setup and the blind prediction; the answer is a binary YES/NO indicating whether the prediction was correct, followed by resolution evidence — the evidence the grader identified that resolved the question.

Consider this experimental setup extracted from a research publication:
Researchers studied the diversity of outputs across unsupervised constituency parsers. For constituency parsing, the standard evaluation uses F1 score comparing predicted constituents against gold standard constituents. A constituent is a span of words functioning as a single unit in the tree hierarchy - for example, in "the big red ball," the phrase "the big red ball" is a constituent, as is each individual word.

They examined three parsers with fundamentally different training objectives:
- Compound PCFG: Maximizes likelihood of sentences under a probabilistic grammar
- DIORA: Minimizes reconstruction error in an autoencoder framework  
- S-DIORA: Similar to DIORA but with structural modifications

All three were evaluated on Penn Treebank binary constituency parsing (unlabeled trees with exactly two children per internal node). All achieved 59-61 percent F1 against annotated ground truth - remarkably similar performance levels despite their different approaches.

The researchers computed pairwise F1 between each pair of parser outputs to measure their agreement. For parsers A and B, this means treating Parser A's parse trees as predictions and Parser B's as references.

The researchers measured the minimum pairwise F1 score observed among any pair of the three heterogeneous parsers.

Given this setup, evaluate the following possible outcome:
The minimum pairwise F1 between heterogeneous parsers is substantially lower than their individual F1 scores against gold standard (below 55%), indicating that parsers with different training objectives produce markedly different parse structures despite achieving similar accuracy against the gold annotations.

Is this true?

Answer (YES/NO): NO